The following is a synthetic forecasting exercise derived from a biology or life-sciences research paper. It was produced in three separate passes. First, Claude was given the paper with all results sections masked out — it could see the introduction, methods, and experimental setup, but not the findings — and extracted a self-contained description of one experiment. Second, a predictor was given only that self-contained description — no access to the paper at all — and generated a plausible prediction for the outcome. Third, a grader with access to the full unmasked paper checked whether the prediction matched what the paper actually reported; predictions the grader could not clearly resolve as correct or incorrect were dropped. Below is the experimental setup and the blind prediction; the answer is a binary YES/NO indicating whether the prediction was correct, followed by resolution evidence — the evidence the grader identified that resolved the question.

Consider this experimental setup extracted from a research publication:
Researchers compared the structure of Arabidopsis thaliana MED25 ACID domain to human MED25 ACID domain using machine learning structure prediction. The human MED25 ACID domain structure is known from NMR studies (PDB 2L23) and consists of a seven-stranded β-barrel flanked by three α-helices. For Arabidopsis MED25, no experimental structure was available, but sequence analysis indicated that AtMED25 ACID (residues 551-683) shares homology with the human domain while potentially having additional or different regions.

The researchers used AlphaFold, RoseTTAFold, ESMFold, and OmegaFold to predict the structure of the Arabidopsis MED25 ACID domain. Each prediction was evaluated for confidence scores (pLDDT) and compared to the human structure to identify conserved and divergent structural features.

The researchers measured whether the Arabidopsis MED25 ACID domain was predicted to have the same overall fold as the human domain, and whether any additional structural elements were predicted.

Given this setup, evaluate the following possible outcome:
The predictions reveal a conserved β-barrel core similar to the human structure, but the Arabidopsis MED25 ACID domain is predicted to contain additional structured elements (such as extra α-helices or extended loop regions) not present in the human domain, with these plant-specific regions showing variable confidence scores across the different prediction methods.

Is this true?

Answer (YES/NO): NO